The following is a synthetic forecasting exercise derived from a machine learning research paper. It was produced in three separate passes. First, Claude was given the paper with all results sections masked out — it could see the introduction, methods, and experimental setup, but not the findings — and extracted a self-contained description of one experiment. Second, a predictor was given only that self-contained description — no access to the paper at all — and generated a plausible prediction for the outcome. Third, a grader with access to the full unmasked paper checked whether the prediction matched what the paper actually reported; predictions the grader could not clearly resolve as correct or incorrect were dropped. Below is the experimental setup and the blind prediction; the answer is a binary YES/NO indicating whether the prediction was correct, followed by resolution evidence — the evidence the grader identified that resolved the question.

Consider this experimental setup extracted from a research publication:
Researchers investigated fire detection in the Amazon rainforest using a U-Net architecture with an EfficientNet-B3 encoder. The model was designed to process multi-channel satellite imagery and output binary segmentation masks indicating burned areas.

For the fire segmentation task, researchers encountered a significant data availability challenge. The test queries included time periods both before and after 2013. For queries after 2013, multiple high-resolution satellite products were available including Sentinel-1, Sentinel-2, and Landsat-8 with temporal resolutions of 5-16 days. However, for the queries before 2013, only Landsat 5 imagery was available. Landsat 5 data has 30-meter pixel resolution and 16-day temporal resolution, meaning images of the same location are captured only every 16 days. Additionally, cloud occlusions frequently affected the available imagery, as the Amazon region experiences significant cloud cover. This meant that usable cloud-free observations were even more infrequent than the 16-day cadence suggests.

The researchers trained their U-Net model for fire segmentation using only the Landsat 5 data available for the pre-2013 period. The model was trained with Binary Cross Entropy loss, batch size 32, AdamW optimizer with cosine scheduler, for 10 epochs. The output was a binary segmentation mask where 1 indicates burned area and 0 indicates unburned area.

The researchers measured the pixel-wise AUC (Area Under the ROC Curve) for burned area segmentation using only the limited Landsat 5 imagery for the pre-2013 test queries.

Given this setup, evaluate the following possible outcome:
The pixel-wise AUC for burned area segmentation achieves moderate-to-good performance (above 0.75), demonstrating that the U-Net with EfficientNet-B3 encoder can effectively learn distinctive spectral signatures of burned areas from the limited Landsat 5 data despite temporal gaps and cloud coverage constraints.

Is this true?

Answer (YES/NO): NO